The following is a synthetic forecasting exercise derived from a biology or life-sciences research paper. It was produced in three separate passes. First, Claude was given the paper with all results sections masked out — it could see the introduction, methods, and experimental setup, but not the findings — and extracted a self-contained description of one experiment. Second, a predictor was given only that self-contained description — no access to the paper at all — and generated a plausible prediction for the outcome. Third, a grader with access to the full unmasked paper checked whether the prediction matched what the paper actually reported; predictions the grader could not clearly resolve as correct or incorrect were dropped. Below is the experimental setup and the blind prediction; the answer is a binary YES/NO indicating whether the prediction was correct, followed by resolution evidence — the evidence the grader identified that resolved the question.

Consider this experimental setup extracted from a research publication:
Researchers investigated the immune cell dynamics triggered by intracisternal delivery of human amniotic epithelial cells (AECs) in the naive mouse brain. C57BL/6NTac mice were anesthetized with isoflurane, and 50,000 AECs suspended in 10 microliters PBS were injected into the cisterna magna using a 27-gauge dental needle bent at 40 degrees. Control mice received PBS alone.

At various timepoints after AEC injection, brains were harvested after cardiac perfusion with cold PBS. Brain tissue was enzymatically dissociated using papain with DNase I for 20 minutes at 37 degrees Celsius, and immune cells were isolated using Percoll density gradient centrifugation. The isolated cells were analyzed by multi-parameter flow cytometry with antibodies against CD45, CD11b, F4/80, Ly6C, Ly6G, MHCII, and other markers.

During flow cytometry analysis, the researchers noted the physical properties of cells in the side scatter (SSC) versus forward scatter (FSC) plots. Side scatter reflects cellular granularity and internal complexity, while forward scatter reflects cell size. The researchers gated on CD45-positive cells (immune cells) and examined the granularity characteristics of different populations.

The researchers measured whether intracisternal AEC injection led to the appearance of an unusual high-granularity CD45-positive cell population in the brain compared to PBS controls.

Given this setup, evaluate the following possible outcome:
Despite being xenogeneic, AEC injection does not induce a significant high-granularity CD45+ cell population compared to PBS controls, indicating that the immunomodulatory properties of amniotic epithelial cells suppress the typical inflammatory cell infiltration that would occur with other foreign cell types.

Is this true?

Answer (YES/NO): NO